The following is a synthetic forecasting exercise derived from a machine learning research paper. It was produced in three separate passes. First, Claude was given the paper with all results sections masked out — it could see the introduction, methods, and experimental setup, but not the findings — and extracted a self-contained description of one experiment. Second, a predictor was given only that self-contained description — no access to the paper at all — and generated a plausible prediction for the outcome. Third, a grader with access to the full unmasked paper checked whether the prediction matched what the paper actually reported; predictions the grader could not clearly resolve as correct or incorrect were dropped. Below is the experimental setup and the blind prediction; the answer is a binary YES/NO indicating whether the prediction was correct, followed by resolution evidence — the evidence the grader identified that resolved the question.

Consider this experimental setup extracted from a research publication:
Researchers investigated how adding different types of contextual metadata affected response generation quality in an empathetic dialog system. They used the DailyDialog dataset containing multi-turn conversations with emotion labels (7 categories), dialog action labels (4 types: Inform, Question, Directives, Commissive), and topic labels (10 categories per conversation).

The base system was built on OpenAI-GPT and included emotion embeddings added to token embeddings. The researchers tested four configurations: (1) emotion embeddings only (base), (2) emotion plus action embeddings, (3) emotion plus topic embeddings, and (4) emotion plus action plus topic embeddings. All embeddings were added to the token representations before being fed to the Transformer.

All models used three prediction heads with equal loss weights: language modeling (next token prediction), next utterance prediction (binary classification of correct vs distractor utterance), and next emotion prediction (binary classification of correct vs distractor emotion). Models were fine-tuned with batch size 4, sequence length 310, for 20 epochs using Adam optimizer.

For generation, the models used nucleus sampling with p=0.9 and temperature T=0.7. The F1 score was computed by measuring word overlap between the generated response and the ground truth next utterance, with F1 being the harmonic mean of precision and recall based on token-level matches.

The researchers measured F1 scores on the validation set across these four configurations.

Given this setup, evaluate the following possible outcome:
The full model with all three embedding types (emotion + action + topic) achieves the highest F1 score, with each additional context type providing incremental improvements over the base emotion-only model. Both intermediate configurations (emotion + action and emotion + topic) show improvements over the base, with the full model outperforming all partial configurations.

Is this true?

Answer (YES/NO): NO